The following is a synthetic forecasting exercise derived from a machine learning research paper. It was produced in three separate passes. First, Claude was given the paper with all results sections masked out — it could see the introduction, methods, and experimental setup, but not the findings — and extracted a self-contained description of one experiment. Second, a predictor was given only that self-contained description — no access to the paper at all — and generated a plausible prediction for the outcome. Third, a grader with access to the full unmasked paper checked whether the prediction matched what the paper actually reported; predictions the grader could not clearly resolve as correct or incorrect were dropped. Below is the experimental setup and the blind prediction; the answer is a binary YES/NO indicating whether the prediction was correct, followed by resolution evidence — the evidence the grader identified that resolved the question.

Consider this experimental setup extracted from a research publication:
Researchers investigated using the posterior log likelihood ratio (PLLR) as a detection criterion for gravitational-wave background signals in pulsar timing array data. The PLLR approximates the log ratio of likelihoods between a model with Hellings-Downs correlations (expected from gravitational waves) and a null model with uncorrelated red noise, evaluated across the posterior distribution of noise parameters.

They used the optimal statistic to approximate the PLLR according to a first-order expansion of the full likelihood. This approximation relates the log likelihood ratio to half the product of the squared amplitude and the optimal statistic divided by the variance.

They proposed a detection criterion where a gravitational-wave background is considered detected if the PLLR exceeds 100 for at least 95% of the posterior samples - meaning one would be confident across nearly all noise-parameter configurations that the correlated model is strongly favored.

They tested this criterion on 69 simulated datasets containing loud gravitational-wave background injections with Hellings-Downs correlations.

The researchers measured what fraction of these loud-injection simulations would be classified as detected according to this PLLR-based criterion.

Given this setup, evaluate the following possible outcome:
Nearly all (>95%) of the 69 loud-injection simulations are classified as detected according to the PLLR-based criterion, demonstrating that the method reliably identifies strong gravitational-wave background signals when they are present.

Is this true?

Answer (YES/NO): NO